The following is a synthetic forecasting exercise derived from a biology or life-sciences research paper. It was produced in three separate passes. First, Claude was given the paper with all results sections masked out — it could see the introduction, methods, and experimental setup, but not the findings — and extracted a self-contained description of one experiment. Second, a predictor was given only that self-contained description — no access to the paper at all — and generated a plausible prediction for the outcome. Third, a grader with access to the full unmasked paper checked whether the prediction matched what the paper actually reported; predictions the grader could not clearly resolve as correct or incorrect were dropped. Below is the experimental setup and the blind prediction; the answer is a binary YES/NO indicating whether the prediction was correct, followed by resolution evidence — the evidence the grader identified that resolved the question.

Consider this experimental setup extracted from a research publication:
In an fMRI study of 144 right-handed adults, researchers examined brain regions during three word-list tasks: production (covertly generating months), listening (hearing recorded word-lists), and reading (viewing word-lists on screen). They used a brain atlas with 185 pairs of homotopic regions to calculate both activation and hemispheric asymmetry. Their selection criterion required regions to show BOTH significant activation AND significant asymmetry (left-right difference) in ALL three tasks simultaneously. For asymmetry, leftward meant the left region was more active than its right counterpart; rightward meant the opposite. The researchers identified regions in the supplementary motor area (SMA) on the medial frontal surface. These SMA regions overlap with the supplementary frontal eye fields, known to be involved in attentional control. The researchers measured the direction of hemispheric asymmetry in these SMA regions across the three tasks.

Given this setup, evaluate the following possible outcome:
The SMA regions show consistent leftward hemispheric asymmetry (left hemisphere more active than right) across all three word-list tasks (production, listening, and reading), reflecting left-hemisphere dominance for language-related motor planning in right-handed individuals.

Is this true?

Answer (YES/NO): NO